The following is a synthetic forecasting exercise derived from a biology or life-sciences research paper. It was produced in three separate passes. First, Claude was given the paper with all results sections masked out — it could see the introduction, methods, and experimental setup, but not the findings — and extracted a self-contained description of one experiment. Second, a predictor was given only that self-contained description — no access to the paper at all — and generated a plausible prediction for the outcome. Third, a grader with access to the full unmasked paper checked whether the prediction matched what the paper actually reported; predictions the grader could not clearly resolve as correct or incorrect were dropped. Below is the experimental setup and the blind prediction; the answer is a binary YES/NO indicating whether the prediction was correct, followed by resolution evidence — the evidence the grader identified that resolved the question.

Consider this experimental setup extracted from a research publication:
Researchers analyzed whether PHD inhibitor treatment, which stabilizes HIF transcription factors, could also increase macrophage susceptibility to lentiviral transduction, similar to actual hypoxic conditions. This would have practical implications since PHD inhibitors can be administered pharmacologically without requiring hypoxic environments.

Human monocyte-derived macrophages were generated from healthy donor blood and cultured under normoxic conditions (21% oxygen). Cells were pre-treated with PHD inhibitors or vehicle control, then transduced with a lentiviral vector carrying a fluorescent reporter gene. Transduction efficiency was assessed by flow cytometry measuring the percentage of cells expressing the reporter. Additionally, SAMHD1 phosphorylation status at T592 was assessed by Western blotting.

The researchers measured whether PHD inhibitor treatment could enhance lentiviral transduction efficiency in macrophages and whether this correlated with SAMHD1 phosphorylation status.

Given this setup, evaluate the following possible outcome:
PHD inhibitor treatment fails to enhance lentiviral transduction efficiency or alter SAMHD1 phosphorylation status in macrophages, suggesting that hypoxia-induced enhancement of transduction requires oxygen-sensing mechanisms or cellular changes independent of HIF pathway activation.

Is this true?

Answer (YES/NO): NO